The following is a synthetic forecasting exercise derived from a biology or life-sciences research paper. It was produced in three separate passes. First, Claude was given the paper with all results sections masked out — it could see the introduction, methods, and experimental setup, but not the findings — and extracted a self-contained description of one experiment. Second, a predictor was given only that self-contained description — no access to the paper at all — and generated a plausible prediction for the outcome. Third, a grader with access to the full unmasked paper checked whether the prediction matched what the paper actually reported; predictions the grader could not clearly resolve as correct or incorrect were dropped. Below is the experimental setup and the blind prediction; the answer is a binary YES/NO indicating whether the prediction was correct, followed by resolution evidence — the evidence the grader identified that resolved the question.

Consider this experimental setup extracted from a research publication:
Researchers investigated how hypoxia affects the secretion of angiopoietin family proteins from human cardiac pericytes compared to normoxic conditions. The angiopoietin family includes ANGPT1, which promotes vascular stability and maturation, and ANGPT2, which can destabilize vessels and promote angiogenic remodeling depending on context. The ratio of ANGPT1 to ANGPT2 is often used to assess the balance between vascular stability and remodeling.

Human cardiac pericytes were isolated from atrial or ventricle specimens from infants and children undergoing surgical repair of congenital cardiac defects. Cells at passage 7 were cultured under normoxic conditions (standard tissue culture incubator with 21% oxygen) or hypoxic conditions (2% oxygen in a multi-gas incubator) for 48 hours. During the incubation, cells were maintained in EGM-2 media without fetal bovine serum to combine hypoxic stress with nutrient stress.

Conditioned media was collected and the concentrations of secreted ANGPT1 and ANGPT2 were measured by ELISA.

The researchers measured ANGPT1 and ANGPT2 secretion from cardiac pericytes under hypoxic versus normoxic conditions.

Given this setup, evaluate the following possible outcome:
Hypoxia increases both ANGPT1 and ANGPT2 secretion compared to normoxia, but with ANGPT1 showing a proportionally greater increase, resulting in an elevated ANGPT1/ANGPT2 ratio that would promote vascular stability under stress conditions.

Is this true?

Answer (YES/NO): NO